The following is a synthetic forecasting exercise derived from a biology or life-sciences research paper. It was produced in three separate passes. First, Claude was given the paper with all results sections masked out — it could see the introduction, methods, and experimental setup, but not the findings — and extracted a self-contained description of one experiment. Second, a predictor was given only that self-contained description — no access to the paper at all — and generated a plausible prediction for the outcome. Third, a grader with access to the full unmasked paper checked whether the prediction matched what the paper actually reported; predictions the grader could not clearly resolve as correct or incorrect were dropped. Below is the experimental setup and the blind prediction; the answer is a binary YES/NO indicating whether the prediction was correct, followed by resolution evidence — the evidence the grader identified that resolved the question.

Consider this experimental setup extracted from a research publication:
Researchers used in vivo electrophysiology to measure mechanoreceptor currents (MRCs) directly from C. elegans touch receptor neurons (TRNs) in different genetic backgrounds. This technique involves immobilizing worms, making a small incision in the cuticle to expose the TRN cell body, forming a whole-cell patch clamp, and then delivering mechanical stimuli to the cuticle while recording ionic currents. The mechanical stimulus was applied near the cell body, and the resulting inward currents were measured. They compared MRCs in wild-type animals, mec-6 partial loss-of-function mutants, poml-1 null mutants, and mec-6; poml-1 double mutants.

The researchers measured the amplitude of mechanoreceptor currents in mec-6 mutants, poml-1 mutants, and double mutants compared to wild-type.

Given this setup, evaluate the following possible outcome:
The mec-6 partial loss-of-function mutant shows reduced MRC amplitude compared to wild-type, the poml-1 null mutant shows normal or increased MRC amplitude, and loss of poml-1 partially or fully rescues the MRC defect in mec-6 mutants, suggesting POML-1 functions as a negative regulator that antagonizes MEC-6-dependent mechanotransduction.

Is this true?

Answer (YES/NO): NO